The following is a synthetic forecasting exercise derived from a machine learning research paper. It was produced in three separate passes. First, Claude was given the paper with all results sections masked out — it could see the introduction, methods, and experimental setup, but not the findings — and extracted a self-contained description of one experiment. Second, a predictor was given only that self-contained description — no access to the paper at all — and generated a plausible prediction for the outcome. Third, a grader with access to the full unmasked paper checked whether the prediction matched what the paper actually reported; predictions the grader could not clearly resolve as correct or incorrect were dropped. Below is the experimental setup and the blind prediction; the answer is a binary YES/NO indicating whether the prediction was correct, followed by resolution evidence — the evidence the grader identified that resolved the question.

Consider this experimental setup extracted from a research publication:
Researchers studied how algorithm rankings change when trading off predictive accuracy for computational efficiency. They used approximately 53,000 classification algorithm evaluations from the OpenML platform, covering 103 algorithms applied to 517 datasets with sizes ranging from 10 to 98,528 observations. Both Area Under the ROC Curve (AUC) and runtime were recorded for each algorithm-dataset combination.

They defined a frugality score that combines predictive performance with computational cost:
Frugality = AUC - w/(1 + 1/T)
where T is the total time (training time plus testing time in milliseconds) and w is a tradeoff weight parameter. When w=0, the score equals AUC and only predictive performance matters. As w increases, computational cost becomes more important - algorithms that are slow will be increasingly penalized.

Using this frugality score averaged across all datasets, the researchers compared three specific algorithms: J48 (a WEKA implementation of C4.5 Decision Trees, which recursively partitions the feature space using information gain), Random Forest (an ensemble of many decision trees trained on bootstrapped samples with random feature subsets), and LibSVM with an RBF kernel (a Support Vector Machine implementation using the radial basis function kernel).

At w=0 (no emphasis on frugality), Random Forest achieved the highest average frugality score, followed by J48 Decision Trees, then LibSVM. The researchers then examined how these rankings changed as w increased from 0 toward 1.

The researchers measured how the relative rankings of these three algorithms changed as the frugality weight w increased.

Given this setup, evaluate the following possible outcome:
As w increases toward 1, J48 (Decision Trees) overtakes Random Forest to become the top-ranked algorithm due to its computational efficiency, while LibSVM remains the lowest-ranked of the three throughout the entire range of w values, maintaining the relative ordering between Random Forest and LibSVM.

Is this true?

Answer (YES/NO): NO